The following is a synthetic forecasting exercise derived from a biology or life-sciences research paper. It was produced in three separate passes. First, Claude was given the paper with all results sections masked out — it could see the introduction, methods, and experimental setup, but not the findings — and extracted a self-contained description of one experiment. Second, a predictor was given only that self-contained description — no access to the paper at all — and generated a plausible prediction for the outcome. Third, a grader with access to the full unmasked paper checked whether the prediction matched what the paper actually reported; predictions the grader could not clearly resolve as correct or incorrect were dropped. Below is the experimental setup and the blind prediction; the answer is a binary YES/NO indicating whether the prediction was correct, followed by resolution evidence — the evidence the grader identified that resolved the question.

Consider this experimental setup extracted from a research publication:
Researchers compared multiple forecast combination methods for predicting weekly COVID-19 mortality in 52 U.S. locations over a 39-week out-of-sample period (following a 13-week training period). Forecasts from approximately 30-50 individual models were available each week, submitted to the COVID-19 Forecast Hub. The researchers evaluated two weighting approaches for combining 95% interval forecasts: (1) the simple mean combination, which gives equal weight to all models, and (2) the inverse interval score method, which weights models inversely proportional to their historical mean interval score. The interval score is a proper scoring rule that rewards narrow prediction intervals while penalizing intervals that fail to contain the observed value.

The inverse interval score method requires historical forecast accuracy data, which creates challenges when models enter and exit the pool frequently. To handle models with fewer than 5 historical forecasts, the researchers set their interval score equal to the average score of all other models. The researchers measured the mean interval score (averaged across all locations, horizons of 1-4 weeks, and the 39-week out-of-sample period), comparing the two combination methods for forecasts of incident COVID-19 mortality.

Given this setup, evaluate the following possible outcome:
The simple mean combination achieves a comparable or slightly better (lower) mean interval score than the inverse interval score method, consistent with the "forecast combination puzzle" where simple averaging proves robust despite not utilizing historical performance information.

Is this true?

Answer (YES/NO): NO